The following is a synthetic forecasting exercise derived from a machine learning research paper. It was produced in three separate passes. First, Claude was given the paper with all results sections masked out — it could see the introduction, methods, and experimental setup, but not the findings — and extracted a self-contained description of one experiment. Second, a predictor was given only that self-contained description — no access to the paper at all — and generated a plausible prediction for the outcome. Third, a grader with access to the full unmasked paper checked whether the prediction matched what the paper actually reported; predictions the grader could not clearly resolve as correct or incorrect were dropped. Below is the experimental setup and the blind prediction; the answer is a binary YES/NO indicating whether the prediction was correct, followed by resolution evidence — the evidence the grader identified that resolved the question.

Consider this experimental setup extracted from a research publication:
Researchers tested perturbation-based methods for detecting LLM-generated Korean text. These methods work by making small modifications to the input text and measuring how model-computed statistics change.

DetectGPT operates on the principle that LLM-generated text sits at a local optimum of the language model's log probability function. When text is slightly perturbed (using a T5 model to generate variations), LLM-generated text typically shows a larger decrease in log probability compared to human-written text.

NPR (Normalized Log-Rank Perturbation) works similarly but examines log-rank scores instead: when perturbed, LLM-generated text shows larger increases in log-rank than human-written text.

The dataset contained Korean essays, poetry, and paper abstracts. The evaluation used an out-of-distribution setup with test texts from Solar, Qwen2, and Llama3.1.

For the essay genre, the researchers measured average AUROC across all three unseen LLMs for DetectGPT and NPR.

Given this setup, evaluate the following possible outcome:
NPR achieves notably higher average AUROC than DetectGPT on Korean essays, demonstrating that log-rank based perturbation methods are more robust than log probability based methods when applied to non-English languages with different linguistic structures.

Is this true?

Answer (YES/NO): NO